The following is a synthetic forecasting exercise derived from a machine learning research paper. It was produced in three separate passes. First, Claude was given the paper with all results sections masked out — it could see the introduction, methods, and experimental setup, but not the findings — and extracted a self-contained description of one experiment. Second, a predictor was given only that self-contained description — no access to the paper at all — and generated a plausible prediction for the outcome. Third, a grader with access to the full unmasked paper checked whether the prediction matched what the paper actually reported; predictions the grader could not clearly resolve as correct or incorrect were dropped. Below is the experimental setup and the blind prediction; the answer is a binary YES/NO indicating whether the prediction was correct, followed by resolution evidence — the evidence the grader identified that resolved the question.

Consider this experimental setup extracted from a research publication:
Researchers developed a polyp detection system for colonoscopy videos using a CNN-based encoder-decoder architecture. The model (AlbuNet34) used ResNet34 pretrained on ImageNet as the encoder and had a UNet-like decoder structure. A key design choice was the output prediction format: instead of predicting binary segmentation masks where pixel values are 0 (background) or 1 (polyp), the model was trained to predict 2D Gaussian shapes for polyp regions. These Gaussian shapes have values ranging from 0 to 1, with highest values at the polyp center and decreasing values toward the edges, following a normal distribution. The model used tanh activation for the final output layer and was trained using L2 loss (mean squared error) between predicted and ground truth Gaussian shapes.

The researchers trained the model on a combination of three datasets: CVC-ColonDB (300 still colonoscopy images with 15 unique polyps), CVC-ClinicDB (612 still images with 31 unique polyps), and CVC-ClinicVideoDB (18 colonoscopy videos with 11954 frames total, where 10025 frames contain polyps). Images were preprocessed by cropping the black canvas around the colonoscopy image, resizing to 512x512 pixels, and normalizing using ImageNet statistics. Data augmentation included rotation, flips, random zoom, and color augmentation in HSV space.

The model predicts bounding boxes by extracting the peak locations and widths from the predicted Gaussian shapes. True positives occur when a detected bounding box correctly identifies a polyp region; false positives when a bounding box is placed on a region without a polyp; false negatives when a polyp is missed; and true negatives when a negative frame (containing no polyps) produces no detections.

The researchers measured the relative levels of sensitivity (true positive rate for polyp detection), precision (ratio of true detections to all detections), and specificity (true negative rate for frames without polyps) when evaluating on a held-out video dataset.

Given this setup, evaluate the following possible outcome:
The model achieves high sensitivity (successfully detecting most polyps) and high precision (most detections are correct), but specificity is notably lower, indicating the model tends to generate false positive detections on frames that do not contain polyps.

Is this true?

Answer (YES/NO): NO